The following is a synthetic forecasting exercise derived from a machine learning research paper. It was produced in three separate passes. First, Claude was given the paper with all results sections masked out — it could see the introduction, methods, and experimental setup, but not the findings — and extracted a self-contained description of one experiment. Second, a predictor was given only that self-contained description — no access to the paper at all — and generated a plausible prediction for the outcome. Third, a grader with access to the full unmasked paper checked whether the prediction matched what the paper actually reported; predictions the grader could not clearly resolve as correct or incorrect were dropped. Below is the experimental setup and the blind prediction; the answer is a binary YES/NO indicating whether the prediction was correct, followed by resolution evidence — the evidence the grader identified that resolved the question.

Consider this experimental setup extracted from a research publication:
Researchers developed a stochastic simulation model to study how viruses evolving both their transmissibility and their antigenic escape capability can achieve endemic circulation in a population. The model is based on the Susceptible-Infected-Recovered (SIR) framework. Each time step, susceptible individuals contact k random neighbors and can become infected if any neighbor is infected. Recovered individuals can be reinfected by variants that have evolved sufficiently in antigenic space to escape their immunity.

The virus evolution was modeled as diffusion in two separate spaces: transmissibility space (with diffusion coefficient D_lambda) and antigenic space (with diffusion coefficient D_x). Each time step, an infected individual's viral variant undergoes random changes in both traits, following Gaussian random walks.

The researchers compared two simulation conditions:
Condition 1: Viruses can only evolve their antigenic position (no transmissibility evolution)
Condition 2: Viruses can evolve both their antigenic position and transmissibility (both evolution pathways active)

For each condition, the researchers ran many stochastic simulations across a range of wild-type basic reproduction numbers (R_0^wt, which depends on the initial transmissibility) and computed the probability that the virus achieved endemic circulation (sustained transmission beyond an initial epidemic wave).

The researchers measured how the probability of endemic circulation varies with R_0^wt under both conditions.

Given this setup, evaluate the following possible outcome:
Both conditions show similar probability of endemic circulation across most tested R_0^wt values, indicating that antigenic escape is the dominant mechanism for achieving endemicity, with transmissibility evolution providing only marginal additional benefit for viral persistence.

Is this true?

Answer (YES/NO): NO